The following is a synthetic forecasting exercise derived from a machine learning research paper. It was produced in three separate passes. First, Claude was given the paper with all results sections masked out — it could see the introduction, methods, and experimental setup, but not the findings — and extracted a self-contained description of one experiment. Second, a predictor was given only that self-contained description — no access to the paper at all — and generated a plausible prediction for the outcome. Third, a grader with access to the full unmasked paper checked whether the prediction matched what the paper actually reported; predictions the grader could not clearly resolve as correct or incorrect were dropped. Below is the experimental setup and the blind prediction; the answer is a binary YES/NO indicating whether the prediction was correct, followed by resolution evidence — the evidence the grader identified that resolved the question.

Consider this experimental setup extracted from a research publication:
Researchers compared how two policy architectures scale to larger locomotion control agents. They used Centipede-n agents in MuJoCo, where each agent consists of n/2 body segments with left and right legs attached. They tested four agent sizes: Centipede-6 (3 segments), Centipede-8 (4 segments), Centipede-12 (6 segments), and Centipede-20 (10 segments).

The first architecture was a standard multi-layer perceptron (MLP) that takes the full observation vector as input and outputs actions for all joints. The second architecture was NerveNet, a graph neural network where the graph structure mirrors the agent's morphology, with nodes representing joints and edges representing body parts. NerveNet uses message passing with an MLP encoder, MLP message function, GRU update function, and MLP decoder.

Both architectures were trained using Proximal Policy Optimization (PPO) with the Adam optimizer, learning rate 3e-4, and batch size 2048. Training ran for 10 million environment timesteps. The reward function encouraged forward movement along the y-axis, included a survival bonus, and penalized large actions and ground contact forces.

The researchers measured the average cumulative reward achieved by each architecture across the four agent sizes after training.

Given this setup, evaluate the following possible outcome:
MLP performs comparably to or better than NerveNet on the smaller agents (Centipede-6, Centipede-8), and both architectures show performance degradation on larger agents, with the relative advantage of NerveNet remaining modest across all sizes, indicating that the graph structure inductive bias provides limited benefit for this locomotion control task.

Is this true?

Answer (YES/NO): NO